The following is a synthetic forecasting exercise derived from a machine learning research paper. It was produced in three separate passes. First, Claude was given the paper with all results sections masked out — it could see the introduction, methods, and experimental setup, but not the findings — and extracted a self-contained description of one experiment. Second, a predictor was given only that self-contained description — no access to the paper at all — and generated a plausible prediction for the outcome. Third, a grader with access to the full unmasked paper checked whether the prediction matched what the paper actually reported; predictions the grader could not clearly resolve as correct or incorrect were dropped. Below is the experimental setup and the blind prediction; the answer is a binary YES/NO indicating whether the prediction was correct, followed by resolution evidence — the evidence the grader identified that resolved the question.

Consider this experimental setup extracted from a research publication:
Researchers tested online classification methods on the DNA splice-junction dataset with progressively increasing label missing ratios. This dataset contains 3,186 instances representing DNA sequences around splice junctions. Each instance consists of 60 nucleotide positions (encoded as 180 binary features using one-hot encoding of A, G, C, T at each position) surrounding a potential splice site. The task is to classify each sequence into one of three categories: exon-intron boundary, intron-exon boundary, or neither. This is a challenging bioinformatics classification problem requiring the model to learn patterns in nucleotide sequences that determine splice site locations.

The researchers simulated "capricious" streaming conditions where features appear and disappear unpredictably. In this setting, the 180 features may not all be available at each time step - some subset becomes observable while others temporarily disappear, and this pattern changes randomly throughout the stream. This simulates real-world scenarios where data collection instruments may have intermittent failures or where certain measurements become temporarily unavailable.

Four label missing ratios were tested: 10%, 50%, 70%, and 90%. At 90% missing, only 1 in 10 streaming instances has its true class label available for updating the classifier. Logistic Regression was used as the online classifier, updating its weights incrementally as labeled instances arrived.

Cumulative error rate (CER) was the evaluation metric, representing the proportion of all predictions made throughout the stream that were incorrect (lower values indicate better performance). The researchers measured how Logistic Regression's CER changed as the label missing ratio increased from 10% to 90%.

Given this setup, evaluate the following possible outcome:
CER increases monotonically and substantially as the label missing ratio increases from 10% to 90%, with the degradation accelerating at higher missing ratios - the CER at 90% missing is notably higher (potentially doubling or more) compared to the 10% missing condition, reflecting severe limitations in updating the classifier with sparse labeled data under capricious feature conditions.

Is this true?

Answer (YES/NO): NO